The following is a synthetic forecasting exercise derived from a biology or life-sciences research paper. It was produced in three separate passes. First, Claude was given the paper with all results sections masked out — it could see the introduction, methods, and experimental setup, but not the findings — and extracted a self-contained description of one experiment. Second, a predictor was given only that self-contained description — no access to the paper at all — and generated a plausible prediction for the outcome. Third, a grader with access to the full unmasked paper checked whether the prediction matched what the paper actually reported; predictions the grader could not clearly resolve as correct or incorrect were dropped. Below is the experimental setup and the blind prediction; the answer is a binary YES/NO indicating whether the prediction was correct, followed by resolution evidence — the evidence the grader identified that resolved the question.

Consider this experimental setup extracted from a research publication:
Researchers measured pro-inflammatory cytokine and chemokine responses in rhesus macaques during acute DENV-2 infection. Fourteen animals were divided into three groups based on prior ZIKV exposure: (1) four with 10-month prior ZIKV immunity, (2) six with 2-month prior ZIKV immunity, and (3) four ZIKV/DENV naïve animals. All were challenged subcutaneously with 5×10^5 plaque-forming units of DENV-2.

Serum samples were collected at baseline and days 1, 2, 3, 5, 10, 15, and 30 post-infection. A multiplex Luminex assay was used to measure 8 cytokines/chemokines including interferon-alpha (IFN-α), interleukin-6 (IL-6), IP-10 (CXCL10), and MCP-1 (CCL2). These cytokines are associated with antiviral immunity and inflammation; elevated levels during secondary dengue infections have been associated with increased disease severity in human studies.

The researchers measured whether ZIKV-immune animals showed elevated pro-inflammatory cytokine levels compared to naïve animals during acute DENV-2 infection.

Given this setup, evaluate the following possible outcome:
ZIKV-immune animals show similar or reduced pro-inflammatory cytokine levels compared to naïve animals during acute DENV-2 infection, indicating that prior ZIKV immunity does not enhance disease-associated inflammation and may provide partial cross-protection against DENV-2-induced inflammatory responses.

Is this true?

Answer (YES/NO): YES